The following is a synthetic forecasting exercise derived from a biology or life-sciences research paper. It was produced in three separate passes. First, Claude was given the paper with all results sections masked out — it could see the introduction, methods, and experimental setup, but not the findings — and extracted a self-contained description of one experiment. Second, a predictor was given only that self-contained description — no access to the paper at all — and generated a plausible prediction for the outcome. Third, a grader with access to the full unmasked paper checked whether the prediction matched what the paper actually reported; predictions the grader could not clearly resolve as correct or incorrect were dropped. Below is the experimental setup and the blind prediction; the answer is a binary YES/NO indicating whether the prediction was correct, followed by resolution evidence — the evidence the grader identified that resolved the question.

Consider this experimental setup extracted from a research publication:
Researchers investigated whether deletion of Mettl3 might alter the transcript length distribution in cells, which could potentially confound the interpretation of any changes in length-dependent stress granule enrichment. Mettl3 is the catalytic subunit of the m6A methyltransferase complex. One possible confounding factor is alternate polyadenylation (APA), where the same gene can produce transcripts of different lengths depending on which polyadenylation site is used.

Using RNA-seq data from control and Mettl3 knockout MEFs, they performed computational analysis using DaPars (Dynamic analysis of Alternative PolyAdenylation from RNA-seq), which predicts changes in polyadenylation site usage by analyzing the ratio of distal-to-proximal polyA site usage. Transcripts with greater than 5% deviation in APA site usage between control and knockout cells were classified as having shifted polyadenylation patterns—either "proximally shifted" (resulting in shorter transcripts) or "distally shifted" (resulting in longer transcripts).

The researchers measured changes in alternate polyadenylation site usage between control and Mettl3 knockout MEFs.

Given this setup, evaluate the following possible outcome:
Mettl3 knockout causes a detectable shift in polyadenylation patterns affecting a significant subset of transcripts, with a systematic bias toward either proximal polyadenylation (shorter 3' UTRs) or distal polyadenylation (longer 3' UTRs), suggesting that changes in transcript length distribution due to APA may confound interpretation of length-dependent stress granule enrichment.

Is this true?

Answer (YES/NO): NO